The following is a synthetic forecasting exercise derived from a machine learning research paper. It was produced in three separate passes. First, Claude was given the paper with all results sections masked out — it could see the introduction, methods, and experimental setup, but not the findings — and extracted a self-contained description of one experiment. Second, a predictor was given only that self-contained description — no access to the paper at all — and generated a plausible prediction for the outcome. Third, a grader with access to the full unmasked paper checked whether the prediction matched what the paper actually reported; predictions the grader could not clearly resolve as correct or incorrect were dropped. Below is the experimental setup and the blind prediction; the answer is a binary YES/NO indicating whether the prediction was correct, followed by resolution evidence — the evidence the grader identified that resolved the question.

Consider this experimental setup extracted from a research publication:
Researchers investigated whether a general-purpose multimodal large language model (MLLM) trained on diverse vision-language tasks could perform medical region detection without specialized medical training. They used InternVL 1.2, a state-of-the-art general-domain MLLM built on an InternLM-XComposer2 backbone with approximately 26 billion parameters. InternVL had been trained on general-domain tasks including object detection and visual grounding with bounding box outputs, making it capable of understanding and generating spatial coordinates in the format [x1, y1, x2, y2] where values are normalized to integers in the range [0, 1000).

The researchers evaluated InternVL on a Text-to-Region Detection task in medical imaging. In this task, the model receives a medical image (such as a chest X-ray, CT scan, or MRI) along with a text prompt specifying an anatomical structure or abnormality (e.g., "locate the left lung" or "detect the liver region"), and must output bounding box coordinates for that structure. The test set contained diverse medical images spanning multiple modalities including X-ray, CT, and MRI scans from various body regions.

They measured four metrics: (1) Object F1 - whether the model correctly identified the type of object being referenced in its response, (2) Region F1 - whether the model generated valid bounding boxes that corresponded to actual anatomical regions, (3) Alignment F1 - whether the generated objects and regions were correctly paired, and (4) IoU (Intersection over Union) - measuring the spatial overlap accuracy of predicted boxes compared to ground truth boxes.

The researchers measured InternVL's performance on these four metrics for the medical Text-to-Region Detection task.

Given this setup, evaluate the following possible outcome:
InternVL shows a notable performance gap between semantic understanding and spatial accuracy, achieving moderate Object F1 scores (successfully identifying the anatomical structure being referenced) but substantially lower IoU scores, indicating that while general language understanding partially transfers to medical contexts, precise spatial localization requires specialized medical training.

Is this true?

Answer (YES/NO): YES